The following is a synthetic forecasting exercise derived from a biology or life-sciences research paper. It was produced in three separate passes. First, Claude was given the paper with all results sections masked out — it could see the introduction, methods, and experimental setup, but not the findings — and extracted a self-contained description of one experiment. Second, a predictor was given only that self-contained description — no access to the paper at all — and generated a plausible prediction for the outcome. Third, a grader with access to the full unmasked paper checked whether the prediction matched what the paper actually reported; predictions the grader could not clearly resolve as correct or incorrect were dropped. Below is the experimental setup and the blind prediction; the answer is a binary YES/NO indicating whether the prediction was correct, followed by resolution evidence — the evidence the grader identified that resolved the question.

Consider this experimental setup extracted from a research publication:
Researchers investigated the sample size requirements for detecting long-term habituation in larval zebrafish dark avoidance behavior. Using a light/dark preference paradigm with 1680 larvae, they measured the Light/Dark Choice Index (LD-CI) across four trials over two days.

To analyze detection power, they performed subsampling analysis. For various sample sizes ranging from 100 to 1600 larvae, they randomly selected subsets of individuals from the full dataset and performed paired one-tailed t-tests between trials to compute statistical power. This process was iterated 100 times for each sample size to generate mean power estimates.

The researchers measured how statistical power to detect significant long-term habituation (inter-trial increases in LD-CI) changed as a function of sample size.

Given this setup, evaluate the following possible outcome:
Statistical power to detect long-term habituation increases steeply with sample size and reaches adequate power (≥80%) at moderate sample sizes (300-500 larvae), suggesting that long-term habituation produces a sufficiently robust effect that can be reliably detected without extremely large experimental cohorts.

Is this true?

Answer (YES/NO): YES